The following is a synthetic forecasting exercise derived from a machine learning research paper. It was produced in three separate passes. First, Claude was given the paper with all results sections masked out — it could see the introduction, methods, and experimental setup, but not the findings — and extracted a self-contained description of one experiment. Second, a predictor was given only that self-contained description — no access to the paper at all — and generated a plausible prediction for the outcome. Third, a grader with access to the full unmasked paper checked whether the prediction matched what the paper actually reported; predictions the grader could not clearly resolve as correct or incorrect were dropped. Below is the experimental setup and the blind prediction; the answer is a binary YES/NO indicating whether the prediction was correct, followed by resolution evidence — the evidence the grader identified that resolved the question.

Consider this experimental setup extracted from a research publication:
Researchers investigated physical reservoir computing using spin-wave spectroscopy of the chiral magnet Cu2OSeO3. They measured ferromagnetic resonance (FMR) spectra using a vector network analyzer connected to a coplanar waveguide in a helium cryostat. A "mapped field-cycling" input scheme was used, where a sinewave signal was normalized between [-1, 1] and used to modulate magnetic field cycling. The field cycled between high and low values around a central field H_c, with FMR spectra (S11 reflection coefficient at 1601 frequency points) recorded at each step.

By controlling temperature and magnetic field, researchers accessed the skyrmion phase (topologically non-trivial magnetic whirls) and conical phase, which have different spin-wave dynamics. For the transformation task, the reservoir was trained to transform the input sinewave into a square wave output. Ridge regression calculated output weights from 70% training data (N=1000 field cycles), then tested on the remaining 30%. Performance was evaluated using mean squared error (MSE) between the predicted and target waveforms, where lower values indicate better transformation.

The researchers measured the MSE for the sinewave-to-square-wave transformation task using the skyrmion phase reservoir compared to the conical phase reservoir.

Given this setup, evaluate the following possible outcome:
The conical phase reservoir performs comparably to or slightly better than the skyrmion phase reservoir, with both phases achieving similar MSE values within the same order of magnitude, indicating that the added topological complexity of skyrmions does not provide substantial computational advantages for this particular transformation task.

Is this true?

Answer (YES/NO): NO